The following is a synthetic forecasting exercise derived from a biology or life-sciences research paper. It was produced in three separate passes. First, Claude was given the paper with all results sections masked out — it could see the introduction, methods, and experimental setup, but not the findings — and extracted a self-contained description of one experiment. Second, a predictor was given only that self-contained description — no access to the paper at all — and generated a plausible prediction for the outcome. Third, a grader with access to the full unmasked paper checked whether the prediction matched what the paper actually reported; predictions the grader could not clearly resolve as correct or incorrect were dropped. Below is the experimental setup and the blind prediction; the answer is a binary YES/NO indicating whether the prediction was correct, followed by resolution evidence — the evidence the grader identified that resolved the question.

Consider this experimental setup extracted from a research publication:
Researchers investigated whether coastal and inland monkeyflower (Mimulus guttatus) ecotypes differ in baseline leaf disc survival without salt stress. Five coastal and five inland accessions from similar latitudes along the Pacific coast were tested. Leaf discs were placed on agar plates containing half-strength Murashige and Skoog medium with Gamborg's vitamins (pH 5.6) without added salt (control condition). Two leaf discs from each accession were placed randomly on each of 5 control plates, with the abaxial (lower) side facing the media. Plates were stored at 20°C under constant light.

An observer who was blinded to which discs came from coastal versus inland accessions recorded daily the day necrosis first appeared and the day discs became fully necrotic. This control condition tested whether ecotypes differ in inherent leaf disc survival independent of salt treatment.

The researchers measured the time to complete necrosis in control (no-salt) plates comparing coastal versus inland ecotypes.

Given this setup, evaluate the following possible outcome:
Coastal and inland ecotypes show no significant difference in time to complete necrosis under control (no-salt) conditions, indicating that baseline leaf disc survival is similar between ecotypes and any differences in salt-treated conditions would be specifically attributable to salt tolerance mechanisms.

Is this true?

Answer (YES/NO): YES